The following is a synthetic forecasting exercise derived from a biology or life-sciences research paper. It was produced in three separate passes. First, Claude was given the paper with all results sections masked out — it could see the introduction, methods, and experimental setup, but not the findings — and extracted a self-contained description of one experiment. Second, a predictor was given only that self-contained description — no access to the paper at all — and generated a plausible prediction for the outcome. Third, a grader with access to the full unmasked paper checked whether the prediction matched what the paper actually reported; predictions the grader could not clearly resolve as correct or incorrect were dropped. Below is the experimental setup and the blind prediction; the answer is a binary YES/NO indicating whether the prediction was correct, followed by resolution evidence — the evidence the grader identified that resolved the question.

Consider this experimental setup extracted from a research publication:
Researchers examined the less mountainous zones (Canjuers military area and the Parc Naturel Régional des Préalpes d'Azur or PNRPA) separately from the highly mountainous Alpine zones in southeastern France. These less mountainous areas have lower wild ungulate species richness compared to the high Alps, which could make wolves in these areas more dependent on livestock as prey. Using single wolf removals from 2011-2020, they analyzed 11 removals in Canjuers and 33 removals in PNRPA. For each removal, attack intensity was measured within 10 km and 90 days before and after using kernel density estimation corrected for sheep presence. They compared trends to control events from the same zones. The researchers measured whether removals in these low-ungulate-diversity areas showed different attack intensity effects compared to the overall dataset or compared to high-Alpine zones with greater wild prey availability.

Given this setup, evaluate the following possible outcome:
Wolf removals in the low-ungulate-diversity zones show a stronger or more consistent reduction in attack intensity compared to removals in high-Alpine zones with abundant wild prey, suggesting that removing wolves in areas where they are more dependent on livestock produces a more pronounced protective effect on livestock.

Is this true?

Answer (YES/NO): NO